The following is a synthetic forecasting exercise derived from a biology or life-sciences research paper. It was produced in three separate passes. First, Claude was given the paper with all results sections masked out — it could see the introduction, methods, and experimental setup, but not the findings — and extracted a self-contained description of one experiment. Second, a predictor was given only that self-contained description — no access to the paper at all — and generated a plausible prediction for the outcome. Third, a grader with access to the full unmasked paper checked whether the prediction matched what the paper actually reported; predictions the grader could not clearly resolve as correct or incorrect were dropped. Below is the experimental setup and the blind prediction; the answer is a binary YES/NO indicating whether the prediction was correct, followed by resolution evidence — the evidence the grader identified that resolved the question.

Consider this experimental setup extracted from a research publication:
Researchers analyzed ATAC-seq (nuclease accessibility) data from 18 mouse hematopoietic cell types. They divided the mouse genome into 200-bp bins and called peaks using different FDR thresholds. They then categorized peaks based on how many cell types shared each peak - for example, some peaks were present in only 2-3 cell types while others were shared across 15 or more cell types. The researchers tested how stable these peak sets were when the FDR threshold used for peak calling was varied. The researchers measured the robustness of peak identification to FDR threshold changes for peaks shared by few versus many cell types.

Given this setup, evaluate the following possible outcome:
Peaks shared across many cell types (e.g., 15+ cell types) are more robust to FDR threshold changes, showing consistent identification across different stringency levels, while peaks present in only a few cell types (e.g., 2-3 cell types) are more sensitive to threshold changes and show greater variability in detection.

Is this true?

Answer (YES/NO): YES